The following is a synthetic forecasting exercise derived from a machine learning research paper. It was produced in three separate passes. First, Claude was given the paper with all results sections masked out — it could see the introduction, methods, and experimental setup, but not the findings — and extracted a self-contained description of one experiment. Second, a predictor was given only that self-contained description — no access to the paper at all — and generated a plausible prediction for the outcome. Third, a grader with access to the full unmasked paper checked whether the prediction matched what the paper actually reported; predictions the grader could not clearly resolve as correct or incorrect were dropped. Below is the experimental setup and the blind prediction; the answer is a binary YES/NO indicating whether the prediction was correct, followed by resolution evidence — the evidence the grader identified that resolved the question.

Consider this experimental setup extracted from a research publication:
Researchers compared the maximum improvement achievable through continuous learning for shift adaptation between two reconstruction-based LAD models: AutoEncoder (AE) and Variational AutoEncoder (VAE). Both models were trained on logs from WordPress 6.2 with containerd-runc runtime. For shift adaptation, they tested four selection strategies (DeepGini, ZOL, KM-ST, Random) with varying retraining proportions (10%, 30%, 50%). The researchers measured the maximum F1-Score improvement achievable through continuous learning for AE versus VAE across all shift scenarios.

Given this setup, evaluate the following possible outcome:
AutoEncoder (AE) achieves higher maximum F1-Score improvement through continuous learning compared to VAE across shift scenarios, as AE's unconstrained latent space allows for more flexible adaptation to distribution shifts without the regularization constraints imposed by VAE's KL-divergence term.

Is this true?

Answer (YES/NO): NO